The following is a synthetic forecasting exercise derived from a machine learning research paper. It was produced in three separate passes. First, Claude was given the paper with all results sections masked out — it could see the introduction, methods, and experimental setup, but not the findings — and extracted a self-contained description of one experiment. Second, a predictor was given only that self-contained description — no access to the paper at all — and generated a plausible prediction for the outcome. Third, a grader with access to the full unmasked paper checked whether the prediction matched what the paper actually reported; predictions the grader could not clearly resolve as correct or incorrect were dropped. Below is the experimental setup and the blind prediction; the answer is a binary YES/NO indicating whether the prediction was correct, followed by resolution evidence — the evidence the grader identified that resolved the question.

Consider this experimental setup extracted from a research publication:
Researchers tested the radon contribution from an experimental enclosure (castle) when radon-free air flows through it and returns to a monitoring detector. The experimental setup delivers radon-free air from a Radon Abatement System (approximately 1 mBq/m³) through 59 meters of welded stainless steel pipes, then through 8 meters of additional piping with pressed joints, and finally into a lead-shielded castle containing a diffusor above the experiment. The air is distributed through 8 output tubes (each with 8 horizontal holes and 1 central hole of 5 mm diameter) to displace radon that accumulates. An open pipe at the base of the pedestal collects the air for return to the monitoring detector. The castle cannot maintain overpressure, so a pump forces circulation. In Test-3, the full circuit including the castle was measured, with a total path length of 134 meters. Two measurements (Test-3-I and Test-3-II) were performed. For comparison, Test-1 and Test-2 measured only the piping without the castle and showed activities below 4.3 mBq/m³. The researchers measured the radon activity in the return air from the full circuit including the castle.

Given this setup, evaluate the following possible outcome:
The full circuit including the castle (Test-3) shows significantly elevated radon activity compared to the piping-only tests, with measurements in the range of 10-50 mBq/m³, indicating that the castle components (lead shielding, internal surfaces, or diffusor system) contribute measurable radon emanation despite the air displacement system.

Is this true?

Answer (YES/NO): YES